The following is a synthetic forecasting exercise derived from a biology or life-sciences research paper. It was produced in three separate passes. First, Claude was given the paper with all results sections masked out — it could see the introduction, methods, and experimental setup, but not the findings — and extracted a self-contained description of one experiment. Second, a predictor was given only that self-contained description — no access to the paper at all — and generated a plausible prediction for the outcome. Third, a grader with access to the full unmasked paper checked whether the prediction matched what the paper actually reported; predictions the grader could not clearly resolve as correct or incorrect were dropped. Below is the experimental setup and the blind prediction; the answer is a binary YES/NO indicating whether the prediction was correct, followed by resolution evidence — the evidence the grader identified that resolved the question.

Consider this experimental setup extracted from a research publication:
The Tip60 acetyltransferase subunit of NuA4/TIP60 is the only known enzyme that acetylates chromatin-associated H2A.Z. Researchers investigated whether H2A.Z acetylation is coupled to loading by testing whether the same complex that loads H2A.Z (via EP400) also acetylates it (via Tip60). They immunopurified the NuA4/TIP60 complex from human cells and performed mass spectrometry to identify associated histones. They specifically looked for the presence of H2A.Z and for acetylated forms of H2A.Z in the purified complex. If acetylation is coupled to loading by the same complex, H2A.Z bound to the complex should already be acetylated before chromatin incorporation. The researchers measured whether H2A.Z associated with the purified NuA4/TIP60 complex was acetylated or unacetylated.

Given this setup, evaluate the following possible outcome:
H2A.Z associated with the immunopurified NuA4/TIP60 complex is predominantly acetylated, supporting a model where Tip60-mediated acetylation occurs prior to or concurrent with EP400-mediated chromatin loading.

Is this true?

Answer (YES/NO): YES